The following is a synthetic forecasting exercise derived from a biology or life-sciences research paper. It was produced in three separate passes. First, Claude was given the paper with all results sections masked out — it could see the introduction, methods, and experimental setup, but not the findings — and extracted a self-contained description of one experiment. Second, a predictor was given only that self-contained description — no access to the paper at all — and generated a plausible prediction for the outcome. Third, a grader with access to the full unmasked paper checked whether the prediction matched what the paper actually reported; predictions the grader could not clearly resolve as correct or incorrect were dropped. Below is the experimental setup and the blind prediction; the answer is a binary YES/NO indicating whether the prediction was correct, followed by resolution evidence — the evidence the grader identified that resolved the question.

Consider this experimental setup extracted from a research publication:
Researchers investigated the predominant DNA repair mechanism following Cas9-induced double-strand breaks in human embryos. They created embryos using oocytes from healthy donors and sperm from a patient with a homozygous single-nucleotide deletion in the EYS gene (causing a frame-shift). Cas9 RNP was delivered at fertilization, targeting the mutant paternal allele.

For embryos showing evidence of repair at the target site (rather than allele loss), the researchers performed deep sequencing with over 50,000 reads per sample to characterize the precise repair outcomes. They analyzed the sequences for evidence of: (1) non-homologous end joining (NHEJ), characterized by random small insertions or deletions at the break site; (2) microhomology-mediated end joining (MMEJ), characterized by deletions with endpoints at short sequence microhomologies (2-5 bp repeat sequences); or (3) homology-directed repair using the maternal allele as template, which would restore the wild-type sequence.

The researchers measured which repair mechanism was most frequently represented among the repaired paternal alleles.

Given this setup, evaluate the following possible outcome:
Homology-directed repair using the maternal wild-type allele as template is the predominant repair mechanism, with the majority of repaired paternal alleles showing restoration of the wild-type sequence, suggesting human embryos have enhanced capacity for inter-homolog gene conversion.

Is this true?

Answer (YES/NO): NO